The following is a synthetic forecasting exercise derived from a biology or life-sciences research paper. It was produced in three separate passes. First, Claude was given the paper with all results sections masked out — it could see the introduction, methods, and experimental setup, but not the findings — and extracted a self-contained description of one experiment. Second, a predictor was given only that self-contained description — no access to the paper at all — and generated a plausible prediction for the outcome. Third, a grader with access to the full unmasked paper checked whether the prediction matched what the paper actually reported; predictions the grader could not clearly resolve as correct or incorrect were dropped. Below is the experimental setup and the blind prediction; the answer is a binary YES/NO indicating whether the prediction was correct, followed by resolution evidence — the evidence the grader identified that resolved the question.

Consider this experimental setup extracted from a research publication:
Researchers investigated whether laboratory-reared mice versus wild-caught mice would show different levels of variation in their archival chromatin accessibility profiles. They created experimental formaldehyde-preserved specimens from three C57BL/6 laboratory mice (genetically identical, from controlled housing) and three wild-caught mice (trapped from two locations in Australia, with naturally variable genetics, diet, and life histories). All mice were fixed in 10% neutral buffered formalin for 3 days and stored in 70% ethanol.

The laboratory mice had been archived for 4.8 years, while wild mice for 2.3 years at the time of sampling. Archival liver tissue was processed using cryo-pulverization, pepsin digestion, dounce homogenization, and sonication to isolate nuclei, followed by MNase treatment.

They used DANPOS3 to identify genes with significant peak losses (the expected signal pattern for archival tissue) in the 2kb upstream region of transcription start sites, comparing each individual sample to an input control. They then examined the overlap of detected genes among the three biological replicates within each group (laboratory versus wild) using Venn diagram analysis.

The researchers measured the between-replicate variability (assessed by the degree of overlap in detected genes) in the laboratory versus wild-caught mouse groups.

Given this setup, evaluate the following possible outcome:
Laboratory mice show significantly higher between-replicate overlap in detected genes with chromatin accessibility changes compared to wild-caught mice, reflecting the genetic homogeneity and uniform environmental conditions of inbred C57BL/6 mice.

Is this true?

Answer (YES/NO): YES